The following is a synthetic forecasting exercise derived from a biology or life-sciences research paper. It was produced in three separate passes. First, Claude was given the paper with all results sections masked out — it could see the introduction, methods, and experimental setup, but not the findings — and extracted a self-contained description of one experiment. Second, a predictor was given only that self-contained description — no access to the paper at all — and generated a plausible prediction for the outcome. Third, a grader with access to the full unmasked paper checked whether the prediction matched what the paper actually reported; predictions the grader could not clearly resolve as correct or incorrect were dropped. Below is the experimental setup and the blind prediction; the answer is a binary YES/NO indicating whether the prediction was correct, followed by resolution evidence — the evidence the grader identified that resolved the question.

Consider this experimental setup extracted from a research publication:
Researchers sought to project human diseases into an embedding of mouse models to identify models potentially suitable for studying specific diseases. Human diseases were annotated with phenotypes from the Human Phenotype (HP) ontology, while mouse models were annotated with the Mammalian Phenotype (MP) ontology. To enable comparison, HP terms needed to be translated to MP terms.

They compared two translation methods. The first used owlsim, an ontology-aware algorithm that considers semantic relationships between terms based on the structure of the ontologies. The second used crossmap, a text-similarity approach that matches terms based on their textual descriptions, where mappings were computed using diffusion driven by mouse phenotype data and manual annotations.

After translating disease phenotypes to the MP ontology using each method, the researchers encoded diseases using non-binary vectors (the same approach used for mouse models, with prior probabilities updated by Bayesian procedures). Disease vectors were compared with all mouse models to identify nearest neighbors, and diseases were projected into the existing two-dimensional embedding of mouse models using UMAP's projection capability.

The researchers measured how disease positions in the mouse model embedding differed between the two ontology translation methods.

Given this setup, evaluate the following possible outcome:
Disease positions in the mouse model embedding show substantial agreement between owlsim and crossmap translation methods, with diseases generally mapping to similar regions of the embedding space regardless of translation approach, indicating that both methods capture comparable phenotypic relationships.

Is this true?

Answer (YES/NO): YES